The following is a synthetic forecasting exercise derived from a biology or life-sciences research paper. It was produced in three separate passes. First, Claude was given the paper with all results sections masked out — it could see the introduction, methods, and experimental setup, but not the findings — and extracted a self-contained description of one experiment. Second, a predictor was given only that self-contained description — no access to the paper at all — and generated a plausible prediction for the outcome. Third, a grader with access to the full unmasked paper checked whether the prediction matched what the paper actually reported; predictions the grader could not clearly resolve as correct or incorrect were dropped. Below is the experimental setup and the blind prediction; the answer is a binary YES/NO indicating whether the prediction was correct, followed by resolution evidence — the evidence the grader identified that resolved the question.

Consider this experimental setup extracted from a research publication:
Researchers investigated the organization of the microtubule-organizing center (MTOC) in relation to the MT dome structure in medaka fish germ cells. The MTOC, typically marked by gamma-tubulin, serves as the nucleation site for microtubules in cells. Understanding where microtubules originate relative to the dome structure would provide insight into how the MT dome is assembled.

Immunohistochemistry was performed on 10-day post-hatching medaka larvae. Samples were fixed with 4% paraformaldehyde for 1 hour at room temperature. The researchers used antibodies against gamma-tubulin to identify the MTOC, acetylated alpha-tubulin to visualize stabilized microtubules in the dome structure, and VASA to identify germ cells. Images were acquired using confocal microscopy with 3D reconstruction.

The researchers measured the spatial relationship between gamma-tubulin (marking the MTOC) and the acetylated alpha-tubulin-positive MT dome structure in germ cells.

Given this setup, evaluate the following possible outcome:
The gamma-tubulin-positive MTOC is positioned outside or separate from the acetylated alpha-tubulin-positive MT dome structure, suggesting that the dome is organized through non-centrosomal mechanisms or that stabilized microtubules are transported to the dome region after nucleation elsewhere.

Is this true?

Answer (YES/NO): NO